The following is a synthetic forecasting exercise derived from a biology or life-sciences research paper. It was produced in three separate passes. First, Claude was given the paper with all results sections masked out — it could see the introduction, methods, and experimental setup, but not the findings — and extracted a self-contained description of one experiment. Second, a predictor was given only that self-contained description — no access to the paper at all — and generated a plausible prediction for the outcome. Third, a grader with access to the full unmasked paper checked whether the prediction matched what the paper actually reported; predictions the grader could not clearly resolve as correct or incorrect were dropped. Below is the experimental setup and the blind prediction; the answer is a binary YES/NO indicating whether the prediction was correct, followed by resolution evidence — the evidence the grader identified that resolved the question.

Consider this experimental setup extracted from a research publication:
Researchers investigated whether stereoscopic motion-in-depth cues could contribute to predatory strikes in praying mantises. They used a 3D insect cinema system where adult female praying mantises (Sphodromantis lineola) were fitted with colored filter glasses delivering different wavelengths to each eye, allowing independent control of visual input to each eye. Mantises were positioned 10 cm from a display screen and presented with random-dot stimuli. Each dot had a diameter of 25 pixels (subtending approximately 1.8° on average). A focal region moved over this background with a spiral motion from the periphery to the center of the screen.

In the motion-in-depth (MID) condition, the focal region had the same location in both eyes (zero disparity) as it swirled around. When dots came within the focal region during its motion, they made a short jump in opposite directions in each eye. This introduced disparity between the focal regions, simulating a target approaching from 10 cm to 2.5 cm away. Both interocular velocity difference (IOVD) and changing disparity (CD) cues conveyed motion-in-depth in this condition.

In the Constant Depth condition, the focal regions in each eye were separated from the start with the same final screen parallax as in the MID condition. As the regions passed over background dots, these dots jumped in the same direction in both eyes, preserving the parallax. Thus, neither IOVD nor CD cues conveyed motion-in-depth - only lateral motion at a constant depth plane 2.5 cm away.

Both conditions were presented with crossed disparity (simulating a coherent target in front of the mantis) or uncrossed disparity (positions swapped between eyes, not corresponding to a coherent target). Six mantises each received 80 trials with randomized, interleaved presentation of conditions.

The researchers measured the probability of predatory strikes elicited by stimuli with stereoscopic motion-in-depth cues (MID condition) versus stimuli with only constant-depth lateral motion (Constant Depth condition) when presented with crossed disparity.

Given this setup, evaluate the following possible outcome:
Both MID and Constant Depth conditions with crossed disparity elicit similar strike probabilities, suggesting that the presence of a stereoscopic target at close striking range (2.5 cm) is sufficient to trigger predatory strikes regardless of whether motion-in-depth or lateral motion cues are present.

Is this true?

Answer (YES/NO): NO